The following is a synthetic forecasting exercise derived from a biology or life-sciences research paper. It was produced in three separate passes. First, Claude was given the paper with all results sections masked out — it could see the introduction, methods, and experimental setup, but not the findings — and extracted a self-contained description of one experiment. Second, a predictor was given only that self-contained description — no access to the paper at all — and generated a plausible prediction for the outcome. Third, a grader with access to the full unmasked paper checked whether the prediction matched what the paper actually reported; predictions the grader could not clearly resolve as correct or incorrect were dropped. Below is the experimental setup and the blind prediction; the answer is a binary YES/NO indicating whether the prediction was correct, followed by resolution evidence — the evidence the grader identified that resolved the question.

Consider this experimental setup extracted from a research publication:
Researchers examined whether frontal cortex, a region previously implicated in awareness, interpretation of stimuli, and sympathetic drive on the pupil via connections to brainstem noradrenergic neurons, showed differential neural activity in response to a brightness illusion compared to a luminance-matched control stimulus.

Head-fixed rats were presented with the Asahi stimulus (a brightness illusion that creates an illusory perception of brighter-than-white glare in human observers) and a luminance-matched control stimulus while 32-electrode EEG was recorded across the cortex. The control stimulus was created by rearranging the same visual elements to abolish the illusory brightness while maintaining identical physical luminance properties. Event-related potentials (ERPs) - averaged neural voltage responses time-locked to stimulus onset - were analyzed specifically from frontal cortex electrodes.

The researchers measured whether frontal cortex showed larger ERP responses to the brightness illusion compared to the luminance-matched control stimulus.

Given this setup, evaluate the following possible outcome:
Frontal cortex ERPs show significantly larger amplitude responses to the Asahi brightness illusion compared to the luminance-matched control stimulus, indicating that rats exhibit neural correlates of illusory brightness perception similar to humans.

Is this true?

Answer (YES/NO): NO